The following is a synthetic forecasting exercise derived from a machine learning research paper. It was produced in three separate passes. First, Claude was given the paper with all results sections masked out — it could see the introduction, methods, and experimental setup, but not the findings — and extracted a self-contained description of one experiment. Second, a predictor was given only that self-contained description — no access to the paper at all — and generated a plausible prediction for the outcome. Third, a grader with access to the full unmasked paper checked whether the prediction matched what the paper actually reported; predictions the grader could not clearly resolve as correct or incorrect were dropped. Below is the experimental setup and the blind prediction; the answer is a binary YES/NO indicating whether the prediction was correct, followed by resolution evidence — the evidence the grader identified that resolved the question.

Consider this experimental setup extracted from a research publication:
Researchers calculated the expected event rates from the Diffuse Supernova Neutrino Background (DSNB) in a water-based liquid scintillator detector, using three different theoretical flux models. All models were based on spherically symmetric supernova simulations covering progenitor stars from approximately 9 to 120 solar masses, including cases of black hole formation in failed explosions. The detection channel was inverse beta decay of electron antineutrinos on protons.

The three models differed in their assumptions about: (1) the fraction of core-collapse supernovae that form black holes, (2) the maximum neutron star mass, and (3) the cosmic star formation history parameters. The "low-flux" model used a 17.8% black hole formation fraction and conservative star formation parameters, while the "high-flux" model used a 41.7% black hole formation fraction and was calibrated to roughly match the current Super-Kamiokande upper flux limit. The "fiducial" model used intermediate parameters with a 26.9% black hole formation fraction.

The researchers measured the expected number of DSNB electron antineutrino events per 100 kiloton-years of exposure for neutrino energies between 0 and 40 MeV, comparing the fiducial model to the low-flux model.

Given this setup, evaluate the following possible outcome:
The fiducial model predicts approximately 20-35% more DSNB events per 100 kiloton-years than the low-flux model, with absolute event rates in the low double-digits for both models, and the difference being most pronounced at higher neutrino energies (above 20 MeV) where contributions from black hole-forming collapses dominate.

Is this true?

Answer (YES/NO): NO